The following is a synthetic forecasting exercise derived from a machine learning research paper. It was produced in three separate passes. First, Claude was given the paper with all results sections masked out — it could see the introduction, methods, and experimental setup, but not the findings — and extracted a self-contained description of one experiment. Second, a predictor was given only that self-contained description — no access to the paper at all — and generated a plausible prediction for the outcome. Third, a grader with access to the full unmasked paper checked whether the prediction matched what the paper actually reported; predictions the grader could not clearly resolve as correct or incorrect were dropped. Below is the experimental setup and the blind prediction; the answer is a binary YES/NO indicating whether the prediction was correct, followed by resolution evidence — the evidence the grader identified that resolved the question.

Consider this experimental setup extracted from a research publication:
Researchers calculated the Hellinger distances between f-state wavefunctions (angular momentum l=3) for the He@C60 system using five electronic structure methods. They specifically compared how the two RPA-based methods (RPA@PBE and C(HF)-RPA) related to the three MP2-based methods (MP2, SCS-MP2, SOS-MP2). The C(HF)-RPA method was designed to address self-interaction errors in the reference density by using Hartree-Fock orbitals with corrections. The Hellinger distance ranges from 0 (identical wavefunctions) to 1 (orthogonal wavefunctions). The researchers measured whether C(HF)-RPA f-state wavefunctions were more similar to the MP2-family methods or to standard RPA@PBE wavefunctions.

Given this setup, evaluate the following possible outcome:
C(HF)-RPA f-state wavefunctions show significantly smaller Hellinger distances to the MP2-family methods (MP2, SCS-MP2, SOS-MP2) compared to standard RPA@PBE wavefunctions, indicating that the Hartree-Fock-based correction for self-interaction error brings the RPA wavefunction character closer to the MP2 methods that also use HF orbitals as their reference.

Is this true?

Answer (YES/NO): NO